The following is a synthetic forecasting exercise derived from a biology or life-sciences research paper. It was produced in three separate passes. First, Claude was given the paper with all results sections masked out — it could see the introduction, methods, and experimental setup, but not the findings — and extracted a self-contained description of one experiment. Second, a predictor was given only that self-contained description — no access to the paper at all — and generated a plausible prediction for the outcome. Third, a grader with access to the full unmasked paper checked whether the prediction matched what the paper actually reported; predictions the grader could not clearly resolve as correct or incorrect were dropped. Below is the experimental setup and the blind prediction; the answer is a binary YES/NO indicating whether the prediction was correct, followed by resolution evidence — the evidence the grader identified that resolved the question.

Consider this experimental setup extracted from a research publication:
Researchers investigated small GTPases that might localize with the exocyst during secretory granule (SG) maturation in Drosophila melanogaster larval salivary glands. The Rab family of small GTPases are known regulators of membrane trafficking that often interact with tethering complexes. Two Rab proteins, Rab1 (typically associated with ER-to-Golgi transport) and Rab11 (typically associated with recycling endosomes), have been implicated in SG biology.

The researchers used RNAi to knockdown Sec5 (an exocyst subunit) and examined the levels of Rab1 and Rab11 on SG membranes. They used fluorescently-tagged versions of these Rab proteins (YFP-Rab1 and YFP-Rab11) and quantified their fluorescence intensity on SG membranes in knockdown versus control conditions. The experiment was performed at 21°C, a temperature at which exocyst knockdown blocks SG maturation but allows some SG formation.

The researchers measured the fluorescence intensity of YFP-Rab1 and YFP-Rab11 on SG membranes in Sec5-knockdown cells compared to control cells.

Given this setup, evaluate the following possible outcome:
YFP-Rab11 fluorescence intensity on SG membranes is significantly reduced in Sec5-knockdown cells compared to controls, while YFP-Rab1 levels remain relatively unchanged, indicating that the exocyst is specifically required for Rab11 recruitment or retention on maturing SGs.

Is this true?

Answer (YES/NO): NO